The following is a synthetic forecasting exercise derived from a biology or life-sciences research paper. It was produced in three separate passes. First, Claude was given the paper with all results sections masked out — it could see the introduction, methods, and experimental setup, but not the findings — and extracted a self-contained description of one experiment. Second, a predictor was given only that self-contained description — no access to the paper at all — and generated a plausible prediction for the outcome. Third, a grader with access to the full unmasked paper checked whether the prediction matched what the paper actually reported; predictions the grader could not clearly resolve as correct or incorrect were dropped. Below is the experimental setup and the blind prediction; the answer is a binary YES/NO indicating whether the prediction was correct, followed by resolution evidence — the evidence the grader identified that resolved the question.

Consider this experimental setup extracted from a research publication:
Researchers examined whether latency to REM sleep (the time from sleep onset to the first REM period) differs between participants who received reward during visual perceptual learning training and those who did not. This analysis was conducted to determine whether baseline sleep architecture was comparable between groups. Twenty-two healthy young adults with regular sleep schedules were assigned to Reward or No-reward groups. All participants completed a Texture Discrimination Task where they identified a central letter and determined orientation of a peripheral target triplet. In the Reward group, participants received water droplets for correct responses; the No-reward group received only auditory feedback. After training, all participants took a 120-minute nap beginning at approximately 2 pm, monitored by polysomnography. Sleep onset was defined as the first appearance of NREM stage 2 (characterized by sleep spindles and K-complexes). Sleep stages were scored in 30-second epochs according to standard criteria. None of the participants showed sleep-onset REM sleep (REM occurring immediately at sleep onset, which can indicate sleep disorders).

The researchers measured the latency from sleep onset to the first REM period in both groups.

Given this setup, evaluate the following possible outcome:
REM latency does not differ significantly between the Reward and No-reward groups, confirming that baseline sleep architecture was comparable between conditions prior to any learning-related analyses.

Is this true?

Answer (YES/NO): YES